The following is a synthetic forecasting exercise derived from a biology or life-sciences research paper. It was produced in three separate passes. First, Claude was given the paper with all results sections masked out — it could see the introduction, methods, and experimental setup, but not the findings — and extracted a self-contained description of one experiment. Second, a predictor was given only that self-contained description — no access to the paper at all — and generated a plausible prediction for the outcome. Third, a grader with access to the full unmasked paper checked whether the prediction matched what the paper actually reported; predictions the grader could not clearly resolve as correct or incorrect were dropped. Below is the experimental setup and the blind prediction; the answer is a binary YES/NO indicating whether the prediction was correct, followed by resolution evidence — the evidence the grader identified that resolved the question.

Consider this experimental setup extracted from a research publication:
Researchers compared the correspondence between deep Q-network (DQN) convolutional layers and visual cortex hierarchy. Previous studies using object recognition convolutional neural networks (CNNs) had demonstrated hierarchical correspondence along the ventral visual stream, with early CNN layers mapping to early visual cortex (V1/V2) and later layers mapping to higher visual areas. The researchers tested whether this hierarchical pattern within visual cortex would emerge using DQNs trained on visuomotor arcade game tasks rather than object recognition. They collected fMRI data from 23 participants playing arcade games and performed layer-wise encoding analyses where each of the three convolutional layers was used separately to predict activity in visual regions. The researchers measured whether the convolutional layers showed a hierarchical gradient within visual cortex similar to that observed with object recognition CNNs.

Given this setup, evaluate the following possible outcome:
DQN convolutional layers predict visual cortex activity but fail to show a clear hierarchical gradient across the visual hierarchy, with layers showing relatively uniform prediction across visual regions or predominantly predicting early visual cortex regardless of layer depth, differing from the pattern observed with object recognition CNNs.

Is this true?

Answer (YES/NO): YES